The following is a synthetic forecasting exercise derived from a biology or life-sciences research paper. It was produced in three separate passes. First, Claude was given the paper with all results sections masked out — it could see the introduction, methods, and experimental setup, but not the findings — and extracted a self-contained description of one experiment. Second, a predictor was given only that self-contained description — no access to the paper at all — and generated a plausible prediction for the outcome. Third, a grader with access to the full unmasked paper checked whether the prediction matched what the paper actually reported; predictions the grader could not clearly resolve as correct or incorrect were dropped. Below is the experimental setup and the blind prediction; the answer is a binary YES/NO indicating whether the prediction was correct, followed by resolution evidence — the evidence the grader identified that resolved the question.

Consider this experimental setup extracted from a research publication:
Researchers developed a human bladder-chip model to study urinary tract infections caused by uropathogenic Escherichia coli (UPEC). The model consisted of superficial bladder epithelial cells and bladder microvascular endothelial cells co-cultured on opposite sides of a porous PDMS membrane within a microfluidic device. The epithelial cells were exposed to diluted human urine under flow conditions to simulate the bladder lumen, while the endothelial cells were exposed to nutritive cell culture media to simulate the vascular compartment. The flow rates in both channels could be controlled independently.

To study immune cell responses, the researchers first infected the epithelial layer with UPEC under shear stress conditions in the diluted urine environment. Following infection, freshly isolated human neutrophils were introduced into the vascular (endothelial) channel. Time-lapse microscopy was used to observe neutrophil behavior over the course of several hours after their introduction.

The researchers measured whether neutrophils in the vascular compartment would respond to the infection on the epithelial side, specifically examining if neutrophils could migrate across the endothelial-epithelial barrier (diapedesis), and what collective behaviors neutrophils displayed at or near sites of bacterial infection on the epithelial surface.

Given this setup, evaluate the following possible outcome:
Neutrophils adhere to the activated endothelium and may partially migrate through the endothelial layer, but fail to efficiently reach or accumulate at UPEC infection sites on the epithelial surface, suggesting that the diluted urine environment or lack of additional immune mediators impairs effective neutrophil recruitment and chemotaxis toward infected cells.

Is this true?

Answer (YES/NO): NO